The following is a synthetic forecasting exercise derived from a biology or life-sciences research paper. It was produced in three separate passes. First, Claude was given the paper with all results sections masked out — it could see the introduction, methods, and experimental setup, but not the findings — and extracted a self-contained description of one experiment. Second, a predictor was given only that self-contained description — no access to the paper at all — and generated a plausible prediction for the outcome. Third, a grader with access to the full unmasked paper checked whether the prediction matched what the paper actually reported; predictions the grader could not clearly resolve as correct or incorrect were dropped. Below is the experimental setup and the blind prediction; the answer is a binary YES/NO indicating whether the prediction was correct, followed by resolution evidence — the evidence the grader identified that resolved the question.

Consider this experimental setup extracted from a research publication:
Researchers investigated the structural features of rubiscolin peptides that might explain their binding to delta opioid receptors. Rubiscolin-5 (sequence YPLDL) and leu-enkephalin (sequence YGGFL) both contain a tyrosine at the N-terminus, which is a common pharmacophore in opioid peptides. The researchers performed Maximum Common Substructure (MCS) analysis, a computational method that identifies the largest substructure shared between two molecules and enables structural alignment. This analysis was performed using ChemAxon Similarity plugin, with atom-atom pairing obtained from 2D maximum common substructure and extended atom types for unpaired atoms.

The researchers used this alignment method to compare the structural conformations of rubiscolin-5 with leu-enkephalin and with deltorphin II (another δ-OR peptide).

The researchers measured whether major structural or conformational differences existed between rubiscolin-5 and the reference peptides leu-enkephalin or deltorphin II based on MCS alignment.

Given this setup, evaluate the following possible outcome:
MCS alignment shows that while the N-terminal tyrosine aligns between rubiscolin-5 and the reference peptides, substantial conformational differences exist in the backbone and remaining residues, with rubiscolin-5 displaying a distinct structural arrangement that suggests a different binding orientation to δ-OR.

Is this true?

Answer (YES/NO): NO